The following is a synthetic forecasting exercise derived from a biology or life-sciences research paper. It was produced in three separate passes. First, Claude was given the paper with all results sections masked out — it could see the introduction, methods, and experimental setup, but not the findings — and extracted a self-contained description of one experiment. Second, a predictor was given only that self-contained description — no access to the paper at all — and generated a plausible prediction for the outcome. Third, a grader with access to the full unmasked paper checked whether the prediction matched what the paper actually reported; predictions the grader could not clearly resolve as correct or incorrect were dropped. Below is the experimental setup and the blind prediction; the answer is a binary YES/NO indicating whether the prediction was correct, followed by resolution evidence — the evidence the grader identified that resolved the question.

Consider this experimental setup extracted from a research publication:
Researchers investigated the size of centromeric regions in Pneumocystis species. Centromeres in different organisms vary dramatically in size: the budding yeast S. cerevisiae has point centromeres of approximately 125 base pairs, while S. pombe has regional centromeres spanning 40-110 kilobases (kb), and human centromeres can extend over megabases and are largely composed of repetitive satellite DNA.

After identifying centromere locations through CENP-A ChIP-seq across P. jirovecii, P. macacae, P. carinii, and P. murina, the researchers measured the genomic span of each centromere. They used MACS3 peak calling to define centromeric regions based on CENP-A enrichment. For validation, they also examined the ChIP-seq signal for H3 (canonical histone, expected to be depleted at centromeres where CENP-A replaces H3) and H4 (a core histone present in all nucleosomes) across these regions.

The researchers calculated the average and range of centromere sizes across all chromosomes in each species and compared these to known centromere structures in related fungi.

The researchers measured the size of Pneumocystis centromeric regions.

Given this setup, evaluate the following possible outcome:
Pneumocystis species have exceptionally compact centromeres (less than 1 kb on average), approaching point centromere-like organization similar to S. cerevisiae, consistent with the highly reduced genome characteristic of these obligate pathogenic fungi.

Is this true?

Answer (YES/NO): NO